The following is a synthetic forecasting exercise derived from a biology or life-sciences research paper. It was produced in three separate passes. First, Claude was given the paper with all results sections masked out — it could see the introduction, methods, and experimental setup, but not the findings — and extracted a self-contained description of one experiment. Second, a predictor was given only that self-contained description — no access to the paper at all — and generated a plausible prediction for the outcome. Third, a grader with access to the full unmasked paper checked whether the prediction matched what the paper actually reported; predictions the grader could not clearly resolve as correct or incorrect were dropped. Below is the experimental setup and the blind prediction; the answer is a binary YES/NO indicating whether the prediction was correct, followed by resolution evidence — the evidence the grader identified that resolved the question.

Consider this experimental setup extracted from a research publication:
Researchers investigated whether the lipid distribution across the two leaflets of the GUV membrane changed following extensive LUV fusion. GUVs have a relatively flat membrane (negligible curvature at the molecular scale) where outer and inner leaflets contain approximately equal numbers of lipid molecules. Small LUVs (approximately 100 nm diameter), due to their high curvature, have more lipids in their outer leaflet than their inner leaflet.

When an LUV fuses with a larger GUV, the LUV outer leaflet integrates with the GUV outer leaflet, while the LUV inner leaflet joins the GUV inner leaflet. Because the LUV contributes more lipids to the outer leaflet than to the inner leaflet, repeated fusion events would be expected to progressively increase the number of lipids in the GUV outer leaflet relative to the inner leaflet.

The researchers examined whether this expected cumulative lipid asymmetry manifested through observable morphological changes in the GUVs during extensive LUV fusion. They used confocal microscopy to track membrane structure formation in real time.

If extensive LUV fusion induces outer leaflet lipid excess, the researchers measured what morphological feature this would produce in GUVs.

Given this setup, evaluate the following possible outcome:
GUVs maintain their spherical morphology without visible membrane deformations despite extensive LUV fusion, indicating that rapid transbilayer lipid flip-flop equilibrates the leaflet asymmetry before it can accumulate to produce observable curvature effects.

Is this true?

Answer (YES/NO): NO